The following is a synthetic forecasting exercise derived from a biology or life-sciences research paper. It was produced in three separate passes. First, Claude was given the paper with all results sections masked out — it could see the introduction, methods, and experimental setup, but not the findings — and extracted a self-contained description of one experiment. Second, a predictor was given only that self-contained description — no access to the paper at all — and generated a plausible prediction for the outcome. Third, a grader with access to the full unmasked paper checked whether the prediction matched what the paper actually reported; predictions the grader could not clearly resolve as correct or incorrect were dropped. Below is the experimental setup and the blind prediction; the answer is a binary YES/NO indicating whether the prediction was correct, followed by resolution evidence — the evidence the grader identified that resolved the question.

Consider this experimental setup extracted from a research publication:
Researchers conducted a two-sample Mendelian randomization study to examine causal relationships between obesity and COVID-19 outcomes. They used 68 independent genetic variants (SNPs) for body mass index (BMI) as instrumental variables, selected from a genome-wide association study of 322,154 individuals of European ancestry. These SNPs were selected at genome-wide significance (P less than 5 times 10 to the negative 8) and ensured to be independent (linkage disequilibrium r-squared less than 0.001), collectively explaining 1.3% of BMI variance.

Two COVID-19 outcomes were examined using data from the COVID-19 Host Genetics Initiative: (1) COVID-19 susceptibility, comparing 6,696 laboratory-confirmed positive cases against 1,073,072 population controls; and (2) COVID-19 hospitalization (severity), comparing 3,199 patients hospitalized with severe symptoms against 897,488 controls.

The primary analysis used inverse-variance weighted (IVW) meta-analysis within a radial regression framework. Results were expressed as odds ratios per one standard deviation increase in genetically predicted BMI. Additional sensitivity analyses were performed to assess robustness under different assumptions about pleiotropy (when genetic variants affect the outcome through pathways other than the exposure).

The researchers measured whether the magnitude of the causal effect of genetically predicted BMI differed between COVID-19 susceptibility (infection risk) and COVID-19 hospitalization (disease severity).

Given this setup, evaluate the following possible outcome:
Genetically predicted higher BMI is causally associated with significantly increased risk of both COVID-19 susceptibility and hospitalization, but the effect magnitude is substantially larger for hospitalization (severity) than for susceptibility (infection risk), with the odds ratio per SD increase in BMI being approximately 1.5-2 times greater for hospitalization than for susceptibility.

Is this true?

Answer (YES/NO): NO